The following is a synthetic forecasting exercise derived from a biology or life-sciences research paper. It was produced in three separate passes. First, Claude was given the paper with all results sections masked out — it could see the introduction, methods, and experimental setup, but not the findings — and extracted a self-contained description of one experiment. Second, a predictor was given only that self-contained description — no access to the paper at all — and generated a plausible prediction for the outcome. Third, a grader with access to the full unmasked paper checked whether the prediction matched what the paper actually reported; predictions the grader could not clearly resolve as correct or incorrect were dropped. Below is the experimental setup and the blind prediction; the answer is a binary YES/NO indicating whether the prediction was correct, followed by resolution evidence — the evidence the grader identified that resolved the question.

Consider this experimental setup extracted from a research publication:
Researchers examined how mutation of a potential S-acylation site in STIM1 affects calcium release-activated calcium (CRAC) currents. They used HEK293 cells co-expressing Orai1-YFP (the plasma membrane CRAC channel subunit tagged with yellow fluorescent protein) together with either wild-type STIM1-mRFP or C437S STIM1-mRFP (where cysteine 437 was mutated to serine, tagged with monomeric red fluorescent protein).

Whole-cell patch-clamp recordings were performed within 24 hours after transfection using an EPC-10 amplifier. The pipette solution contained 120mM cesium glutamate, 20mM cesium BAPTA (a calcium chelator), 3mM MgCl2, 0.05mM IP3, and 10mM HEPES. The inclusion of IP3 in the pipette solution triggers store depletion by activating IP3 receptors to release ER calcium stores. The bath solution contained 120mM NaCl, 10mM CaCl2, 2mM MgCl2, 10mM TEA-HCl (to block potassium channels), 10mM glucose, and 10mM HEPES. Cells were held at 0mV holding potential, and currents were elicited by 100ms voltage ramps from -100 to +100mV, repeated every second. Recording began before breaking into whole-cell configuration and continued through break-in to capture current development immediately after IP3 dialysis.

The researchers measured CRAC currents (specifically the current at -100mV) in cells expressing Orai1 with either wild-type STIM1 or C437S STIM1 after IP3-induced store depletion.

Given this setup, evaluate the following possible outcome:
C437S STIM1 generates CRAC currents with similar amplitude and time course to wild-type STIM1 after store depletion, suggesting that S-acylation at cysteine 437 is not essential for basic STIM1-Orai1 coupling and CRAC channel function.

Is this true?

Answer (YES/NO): NO